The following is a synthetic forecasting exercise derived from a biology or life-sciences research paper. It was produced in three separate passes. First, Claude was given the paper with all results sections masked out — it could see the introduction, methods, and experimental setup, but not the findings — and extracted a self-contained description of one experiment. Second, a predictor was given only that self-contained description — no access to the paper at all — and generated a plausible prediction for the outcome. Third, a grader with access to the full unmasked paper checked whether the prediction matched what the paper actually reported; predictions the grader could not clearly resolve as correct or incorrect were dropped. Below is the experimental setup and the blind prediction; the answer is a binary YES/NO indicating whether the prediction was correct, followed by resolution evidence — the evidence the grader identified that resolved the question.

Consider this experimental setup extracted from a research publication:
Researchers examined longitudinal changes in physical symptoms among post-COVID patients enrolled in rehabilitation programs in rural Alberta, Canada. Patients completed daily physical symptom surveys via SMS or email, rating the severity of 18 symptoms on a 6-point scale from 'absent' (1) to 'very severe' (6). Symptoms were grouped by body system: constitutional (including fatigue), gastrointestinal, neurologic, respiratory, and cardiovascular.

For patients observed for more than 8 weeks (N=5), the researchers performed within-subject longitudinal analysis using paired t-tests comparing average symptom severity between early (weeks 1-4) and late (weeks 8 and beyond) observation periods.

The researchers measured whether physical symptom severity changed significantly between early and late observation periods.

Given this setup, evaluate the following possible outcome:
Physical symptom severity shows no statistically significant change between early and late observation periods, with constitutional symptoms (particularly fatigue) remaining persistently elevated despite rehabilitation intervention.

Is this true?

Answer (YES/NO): NO